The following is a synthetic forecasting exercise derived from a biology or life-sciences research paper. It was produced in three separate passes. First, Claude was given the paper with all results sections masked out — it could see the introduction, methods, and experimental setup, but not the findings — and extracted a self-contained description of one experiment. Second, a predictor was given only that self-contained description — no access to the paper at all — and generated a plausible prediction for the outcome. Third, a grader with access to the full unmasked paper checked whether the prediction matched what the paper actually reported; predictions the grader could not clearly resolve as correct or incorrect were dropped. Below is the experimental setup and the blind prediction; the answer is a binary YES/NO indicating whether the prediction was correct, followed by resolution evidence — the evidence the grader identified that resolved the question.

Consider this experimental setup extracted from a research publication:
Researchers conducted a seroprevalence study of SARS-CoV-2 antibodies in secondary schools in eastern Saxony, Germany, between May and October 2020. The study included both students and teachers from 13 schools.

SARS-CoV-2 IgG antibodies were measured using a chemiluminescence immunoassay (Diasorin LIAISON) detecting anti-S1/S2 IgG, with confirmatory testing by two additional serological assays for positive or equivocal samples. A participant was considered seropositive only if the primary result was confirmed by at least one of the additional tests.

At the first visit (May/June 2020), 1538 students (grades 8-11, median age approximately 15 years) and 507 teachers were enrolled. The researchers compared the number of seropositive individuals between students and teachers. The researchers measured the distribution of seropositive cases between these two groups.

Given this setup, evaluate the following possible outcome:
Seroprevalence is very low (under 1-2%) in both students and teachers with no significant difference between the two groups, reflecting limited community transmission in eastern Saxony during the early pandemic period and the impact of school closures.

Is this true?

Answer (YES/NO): YES